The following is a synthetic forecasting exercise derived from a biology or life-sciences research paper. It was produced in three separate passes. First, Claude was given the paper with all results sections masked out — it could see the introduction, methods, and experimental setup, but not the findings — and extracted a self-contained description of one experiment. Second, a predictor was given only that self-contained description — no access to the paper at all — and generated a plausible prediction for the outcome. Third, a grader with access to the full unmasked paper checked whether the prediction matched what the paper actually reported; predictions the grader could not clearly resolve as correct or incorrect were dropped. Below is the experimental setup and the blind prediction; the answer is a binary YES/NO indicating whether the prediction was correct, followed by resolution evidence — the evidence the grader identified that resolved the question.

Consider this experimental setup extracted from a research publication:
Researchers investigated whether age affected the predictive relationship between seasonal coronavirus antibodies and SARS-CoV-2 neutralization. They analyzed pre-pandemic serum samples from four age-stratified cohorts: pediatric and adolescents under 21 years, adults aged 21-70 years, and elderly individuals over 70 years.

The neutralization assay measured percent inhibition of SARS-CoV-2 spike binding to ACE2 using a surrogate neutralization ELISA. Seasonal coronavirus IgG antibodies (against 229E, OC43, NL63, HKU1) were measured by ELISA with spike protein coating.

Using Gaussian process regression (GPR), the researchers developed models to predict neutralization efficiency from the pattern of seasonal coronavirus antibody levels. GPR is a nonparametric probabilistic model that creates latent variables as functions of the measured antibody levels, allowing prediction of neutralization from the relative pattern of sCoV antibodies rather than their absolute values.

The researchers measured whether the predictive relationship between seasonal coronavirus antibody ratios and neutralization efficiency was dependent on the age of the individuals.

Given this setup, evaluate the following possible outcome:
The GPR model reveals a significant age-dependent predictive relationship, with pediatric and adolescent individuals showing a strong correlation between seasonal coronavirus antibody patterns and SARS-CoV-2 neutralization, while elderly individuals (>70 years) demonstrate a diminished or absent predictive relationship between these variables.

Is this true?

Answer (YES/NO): NO